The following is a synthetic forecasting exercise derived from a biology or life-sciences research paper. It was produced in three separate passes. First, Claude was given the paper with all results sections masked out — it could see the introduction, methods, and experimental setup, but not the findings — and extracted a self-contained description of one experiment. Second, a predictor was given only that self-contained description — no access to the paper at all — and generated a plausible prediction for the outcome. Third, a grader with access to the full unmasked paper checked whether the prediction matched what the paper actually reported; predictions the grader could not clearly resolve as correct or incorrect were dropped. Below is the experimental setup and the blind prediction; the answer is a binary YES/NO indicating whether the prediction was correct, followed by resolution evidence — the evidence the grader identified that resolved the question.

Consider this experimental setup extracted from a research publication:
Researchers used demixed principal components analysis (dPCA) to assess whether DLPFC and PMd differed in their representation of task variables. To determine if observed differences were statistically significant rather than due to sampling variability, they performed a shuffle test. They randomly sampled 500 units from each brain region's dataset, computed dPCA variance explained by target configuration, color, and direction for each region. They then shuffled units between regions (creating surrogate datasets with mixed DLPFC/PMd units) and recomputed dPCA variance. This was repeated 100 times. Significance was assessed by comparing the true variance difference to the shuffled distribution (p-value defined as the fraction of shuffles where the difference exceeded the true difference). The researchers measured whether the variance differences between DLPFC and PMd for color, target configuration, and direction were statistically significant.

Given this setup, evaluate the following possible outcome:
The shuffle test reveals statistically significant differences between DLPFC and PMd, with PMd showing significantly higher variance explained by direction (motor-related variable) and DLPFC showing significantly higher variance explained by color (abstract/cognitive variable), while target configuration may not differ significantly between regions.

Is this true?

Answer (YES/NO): NO